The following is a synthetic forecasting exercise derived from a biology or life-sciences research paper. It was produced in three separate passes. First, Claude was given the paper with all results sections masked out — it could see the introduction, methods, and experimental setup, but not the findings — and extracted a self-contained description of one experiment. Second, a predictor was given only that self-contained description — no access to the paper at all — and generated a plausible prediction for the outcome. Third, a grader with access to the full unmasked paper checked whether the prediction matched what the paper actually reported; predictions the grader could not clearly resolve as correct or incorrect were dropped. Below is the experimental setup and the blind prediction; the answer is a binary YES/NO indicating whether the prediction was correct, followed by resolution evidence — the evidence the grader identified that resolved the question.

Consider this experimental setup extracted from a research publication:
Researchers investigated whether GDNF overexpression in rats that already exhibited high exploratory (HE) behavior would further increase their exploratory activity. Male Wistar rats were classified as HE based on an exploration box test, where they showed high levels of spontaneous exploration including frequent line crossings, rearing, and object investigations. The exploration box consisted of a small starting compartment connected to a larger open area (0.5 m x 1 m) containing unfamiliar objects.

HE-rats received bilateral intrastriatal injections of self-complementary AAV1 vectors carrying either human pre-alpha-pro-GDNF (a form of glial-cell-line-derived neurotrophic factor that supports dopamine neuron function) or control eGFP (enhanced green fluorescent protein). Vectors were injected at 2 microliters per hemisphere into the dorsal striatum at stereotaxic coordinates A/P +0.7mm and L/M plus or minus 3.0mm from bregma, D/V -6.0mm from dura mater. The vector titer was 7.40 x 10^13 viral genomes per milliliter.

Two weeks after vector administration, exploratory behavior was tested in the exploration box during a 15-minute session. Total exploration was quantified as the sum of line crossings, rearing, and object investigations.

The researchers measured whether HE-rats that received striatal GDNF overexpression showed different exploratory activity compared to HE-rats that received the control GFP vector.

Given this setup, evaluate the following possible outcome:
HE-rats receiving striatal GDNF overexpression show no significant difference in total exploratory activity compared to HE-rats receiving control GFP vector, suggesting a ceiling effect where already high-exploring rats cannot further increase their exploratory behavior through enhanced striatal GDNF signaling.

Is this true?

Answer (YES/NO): YES